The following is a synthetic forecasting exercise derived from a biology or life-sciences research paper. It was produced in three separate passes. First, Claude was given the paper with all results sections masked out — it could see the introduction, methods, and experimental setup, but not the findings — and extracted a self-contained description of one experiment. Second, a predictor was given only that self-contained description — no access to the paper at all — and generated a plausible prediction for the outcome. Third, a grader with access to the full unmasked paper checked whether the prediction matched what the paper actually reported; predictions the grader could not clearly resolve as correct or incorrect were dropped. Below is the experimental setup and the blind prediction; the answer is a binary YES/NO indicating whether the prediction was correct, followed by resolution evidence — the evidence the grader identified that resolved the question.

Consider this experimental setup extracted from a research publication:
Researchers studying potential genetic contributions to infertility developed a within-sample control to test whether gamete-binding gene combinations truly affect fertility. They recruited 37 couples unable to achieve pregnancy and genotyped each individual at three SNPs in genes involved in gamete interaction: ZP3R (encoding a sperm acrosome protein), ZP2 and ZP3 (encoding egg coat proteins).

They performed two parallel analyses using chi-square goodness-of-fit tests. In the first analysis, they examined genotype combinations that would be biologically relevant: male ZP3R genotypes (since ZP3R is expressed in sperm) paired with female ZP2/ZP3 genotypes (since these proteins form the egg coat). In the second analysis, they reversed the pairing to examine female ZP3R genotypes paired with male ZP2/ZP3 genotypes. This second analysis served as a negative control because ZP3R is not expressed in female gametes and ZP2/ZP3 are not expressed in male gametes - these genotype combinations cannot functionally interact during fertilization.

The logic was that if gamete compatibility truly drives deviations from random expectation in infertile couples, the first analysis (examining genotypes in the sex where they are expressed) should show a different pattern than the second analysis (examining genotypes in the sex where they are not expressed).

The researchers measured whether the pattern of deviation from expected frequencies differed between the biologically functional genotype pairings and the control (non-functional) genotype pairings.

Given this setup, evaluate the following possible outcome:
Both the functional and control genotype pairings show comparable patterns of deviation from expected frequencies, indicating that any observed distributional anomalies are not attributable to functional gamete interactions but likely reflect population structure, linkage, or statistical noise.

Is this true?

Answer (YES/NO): YES